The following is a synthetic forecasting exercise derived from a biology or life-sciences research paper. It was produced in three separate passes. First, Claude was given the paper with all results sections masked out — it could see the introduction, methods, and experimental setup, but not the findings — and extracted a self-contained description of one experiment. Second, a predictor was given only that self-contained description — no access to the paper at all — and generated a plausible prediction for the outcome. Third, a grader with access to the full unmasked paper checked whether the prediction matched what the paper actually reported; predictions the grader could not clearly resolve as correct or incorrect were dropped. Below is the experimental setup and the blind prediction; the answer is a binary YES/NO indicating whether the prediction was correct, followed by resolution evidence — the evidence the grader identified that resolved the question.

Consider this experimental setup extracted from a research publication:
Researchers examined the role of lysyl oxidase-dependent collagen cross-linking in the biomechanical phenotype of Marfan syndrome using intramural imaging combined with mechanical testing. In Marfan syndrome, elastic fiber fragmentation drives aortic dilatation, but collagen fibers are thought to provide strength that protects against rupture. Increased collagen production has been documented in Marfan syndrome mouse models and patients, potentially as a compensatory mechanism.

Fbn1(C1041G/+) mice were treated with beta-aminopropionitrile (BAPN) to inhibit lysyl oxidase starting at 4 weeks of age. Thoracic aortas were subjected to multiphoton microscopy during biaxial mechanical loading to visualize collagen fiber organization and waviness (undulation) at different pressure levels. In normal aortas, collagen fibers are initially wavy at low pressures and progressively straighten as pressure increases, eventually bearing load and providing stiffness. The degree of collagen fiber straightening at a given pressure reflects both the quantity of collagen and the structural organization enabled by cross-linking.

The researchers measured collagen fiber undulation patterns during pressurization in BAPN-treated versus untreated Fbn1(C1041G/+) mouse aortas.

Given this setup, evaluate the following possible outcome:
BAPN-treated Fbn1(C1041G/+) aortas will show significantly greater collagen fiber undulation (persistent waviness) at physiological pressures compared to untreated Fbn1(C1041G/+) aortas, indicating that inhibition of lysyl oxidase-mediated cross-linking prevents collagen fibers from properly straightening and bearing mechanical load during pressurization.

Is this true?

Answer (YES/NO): NO